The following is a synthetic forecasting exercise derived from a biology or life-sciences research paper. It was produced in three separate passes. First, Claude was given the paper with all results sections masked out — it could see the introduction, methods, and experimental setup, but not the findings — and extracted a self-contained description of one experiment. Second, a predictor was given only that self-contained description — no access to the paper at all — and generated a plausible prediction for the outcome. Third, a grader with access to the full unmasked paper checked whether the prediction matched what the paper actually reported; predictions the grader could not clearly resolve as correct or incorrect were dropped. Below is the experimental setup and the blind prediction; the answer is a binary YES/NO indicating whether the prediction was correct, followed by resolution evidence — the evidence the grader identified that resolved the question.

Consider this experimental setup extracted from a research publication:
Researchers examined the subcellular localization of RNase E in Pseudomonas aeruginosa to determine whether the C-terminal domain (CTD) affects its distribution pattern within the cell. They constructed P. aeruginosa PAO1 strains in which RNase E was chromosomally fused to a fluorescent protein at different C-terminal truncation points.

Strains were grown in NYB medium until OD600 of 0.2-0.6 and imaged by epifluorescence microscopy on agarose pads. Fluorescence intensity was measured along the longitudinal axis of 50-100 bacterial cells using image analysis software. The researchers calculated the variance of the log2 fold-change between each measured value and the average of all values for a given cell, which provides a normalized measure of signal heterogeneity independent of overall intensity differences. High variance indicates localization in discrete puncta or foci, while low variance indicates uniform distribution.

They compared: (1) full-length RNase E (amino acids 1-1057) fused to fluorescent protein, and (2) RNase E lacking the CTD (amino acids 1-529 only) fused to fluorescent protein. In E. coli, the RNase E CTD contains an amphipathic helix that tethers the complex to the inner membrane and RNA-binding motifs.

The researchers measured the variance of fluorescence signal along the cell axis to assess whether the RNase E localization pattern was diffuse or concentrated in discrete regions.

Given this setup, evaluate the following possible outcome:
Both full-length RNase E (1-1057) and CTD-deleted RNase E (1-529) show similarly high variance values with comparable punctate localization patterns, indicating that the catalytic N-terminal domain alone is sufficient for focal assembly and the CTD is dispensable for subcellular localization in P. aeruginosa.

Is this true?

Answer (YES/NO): NO